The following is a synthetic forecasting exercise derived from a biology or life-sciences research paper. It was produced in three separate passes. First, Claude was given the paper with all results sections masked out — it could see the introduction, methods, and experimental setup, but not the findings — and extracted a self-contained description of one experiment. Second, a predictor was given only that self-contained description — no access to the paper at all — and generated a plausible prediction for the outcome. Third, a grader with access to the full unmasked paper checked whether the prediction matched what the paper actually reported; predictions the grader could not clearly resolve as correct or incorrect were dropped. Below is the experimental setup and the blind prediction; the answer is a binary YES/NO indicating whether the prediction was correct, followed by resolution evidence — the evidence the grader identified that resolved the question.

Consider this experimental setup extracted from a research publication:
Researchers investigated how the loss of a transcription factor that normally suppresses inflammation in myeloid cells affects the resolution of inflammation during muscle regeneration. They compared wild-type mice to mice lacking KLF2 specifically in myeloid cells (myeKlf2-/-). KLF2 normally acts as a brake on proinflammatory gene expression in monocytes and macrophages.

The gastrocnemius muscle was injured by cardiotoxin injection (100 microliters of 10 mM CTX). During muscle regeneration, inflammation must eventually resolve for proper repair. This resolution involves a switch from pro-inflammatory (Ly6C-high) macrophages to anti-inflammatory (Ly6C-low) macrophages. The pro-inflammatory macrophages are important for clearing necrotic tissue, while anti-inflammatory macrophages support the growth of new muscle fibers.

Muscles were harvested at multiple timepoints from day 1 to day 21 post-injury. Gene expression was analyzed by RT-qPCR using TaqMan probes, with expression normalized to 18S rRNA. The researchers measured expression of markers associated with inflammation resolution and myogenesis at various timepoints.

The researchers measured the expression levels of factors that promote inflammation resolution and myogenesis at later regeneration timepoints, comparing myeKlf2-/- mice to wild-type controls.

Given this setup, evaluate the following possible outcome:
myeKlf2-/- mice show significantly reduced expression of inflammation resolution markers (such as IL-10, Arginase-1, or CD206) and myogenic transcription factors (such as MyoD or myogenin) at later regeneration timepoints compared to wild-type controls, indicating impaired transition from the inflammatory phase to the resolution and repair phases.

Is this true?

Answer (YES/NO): NO